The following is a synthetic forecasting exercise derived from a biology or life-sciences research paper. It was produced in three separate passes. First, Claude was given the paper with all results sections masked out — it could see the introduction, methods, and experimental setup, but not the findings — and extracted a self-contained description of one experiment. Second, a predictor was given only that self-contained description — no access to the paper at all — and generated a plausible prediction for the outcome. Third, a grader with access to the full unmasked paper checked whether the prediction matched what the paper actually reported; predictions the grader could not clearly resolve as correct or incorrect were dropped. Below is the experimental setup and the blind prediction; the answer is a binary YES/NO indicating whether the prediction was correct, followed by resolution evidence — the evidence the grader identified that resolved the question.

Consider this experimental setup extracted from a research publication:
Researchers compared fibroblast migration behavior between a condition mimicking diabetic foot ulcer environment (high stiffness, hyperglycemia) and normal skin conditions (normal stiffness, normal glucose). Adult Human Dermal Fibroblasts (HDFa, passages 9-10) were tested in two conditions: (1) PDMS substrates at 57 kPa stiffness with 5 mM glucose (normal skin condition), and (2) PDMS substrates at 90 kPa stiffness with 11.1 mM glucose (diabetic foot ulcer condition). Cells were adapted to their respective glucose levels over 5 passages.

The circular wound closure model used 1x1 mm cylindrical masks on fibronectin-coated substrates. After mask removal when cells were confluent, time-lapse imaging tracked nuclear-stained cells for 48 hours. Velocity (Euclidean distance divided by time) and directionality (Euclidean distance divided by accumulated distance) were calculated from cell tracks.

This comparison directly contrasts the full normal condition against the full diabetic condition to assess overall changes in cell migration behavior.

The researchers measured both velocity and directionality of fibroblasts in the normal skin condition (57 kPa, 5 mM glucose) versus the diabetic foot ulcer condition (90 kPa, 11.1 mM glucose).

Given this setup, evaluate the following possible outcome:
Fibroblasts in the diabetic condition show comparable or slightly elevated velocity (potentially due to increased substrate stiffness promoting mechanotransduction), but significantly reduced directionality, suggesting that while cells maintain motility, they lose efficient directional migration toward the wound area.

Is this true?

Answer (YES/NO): NO